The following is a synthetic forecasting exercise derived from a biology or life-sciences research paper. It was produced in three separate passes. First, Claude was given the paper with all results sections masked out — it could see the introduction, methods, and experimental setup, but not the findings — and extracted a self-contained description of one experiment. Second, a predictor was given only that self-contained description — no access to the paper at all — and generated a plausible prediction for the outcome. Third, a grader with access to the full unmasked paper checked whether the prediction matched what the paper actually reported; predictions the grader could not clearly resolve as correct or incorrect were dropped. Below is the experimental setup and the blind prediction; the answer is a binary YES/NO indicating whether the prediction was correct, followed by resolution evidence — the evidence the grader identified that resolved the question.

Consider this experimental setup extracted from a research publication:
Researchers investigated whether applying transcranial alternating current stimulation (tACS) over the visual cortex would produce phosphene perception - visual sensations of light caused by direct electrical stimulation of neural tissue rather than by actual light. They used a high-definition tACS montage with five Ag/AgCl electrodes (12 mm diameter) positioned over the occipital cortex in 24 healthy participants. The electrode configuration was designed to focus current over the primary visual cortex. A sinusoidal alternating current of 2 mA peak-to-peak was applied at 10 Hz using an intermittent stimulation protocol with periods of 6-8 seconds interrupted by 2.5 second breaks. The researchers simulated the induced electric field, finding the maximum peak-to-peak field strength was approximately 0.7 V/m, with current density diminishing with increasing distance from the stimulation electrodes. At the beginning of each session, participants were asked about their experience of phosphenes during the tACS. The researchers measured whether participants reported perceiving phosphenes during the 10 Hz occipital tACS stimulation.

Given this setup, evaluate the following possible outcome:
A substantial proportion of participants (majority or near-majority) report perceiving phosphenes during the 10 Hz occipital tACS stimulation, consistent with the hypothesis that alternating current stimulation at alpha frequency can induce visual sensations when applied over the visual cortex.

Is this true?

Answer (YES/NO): NO